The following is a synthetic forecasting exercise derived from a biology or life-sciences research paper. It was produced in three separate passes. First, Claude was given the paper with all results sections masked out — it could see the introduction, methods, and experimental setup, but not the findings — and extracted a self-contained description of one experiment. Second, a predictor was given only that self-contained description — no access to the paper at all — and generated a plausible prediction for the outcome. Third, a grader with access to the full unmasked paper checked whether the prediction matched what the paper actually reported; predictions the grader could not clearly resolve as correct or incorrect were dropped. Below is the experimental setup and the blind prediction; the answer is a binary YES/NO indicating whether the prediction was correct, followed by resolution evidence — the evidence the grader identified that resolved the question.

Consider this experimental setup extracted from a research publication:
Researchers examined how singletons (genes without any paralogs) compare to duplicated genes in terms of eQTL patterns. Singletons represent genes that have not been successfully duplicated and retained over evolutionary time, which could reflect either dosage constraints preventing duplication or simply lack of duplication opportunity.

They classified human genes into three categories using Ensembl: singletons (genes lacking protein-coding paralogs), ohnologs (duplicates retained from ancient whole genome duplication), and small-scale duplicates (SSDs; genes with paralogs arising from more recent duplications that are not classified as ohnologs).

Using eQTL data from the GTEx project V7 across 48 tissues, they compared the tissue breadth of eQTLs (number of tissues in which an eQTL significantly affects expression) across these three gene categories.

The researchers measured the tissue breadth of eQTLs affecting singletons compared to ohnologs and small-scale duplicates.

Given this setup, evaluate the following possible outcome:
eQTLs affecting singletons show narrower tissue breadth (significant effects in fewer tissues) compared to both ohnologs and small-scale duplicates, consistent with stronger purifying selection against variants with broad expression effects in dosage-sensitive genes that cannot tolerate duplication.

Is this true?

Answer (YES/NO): NO